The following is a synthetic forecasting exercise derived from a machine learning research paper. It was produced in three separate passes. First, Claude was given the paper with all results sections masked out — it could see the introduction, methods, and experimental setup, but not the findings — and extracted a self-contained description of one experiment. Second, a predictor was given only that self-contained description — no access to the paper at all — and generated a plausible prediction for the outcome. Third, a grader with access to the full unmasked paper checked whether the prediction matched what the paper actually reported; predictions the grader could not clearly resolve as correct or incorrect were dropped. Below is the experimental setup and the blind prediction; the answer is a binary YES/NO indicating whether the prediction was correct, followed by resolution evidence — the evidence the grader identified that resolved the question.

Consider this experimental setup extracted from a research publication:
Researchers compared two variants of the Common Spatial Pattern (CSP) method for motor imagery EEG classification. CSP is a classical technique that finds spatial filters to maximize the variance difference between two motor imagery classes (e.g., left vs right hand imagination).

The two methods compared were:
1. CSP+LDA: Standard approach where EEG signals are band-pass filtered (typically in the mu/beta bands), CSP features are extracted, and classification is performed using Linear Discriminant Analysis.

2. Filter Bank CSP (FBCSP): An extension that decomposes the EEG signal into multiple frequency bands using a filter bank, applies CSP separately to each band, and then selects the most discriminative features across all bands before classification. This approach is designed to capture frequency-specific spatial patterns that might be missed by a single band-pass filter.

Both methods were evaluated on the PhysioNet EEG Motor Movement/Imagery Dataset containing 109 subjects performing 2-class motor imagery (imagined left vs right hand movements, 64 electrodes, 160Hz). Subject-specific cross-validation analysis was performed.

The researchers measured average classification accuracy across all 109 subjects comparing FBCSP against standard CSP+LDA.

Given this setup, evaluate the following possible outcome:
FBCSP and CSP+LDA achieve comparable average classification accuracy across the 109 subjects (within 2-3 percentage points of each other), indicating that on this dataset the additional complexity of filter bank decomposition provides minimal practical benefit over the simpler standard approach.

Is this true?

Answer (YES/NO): YES